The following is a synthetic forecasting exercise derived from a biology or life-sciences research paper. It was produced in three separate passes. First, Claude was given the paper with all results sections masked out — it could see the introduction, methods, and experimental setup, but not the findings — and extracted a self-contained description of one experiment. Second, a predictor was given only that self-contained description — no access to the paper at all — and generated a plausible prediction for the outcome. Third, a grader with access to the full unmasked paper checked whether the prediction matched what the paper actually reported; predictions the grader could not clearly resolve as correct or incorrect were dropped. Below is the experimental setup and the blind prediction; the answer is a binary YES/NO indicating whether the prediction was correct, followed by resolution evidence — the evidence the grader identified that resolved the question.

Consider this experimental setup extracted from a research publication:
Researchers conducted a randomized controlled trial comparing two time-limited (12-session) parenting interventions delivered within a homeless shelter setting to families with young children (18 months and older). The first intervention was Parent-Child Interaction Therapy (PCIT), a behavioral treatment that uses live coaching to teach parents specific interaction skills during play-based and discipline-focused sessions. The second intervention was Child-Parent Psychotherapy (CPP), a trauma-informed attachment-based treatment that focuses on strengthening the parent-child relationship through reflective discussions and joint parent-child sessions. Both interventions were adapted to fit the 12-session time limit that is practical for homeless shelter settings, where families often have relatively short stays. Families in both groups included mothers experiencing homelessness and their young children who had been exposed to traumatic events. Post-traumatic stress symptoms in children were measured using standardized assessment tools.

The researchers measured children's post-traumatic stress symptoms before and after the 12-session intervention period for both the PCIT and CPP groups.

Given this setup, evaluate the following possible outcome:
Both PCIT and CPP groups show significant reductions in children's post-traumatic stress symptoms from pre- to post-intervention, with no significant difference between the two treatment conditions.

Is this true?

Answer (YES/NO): YES